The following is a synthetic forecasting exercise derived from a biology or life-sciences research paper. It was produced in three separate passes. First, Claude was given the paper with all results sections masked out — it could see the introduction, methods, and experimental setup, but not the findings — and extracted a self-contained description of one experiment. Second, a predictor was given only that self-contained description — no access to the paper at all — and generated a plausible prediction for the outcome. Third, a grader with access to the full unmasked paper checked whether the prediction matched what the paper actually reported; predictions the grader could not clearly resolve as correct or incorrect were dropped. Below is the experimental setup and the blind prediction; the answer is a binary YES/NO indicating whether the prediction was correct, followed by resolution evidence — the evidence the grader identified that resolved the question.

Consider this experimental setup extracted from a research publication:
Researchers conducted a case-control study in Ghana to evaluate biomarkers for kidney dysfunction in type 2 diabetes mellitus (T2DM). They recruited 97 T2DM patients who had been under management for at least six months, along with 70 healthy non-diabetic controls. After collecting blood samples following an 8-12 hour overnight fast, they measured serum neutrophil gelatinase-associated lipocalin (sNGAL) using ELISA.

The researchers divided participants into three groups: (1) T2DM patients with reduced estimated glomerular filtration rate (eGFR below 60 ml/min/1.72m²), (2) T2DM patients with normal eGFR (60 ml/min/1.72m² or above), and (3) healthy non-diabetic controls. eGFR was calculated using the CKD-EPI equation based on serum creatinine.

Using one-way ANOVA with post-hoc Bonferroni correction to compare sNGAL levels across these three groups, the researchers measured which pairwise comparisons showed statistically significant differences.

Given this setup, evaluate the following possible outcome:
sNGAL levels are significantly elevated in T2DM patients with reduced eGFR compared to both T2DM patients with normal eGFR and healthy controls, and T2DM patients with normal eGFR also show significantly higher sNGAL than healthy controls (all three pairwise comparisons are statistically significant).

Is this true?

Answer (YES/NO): NO